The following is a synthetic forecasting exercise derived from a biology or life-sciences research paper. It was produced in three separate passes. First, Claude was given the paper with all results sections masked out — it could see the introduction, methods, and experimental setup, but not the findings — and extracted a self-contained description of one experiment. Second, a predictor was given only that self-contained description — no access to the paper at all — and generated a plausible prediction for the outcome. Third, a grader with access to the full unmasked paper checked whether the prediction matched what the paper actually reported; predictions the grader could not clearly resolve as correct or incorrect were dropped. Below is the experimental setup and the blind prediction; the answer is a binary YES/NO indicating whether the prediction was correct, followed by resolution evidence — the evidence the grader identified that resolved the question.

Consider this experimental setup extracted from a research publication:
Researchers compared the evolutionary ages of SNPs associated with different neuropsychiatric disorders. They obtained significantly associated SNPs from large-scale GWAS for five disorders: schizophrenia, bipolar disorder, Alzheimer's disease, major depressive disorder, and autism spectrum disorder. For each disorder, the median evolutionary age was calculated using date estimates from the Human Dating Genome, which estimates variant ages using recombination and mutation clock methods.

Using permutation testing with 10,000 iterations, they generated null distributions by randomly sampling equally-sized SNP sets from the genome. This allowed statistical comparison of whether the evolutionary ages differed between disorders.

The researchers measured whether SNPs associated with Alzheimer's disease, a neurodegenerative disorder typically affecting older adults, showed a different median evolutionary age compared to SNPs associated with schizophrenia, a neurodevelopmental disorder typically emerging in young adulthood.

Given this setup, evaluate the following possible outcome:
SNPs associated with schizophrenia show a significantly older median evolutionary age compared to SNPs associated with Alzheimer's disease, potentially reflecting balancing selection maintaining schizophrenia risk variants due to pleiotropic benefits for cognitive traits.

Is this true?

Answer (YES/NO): NO